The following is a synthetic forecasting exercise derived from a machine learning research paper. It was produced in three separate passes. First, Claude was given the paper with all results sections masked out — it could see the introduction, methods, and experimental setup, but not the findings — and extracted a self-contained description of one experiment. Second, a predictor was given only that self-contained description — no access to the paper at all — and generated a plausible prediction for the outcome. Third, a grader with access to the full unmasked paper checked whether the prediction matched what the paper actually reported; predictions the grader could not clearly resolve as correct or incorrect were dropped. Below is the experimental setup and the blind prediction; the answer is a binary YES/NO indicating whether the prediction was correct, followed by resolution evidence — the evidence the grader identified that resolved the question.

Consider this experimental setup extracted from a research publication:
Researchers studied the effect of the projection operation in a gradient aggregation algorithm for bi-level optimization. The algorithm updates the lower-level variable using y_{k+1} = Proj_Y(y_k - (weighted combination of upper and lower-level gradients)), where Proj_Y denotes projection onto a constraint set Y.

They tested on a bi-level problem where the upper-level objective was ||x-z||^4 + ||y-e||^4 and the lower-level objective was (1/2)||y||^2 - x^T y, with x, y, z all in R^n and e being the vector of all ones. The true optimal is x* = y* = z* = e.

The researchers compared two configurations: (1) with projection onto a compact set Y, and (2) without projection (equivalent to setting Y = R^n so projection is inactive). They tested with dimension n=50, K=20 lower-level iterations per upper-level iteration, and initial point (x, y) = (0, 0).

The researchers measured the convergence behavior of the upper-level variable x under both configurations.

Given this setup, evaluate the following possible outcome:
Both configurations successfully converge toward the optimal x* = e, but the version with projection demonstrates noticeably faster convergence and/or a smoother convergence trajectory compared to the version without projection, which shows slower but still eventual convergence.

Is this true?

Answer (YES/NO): YES